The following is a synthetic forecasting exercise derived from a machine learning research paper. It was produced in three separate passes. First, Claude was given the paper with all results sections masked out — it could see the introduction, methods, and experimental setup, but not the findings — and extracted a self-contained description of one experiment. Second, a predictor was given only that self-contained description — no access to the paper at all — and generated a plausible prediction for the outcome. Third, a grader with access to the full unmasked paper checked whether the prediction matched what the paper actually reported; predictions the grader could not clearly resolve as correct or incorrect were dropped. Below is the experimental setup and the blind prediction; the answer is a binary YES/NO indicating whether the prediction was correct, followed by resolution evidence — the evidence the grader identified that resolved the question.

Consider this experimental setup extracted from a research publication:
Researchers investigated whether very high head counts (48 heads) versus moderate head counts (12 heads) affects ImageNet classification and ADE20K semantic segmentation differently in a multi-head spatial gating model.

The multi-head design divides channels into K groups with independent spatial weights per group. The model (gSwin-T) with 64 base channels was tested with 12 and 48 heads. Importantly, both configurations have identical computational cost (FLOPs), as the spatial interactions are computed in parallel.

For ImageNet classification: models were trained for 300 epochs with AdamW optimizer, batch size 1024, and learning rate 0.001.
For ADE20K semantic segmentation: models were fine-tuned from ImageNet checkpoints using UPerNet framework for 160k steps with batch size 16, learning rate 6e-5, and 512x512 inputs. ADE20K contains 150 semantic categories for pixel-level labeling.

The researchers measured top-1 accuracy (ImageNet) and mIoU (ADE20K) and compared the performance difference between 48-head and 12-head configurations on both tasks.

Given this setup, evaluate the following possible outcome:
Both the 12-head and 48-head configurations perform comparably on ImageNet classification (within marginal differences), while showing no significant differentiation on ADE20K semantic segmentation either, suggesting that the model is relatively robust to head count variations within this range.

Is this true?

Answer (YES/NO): NO